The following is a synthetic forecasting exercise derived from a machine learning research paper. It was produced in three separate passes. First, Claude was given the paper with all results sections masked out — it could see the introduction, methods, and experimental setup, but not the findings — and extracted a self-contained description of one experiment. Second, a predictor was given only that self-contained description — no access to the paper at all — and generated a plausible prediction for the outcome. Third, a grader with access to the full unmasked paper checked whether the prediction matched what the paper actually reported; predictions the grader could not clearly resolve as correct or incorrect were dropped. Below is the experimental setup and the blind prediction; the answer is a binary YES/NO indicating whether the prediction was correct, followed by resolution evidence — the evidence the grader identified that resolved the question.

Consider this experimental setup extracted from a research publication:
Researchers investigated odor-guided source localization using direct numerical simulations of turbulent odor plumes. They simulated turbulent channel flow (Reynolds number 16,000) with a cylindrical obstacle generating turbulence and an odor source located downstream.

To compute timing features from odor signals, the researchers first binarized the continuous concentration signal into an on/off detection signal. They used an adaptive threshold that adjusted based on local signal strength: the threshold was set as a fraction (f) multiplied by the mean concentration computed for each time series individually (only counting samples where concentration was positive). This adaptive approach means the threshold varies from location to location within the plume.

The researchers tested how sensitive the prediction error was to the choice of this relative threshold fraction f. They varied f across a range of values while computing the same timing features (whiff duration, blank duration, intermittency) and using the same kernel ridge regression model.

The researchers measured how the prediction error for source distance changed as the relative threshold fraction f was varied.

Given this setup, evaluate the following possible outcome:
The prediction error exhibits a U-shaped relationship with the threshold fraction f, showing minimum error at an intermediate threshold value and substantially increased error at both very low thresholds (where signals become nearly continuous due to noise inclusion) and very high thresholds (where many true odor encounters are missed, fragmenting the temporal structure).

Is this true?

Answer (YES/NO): NO